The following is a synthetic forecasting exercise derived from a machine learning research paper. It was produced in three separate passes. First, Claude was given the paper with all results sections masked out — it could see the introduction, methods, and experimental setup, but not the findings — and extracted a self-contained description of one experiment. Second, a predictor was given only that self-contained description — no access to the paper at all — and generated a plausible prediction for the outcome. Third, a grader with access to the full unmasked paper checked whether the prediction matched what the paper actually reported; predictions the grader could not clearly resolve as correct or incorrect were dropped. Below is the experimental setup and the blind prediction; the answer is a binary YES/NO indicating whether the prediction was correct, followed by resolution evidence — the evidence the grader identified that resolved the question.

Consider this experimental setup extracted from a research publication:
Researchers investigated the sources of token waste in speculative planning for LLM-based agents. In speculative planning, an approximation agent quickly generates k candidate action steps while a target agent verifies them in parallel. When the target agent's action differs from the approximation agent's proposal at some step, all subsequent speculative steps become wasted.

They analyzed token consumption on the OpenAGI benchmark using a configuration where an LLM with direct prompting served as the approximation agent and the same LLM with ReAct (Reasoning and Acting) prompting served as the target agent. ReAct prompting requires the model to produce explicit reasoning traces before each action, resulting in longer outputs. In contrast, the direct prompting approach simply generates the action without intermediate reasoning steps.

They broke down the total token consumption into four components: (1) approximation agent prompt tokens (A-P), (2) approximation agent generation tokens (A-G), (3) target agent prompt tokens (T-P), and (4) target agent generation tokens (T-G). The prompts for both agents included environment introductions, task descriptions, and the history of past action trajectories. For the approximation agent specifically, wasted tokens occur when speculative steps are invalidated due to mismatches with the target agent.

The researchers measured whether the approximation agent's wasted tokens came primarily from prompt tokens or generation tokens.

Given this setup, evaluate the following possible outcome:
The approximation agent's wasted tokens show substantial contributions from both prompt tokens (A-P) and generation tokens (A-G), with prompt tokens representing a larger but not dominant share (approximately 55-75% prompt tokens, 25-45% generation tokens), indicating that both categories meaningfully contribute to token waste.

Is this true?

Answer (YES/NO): NO